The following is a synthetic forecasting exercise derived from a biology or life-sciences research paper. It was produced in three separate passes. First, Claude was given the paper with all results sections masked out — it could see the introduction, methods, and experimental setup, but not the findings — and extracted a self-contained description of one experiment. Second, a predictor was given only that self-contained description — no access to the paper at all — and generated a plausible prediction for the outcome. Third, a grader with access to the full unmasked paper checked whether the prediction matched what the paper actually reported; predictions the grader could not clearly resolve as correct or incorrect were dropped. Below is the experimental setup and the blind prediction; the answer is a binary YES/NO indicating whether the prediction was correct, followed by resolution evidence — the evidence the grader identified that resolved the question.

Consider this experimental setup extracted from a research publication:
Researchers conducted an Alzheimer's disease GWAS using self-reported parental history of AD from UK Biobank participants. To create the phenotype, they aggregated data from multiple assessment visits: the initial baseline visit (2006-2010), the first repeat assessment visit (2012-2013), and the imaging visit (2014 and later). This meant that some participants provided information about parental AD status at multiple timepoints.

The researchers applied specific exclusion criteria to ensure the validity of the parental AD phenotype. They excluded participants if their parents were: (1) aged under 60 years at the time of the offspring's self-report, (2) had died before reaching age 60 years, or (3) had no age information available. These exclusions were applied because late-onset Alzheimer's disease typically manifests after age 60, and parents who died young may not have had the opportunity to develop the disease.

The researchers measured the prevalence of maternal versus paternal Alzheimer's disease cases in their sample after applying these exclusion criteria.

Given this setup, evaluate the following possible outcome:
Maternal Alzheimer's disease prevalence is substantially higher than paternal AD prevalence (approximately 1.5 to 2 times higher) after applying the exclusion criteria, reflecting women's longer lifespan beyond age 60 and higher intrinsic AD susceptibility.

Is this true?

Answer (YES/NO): YES